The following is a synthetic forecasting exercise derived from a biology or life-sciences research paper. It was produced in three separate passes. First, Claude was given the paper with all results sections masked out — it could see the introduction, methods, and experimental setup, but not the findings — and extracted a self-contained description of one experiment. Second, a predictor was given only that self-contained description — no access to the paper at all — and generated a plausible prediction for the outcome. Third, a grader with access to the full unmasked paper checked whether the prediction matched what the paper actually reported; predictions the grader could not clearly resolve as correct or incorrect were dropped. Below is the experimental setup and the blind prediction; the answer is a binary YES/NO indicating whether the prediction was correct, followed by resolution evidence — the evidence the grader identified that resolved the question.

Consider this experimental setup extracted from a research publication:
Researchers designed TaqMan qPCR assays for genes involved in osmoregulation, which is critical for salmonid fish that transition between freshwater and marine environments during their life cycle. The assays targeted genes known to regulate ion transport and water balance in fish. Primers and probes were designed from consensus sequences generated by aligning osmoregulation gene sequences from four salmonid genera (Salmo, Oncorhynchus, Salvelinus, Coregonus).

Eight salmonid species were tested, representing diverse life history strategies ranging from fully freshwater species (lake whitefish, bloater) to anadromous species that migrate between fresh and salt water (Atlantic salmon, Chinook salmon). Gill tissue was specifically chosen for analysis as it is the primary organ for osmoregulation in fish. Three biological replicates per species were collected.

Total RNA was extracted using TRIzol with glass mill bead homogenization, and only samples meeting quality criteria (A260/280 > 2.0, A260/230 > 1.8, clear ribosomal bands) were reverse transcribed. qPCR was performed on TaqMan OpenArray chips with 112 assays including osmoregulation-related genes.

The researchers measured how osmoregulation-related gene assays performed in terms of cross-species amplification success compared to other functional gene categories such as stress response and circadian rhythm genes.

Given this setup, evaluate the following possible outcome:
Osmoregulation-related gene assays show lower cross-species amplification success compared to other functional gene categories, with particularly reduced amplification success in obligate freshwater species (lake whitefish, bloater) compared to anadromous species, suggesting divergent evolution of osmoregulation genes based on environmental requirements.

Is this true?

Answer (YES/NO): NO